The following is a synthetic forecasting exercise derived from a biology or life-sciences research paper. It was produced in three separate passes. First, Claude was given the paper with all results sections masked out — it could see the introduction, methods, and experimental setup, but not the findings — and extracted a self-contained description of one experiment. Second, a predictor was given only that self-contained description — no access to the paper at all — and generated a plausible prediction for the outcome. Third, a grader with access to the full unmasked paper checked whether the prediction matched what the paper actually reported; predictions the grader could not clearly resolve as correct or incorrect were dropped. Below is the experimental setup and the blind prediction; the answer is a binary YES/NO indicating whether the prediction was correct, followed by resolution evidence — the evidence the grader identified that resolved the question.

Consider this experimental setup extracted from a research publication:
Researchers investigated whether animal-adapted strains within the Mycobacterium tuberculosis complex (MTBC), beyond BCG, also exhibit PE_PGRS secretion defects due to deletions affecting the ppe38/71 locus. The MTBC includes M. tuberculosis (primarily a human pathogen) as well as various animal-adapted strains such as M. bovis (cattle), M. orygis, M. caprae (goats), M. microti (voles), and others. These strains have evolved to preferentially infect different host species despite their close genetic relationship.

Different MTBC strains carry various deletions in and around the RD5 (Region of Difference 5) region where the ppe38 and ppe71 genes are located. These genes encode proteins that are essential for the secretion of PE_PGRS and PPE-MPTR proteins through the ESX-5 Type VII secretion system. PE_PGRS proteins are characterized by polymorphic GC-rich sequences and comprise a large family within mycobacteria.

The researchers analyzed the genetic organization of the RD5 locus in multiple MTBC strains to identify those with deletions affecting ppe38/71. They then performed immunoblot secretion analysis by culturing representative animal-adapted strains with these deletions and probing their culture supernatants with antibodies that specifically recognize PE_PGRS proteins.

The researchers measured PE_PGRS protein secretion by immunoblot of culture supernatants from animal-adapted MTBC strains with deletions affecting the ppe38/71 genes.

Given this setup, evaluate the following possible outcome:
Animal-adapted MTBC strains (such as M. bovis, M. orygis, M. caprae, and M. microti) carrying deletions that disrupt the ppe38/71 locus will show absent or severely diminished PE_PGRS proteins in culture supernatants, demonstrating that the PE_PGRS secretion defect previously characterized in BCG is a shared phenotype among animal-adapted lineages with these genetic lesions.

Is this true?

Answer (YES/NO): YES